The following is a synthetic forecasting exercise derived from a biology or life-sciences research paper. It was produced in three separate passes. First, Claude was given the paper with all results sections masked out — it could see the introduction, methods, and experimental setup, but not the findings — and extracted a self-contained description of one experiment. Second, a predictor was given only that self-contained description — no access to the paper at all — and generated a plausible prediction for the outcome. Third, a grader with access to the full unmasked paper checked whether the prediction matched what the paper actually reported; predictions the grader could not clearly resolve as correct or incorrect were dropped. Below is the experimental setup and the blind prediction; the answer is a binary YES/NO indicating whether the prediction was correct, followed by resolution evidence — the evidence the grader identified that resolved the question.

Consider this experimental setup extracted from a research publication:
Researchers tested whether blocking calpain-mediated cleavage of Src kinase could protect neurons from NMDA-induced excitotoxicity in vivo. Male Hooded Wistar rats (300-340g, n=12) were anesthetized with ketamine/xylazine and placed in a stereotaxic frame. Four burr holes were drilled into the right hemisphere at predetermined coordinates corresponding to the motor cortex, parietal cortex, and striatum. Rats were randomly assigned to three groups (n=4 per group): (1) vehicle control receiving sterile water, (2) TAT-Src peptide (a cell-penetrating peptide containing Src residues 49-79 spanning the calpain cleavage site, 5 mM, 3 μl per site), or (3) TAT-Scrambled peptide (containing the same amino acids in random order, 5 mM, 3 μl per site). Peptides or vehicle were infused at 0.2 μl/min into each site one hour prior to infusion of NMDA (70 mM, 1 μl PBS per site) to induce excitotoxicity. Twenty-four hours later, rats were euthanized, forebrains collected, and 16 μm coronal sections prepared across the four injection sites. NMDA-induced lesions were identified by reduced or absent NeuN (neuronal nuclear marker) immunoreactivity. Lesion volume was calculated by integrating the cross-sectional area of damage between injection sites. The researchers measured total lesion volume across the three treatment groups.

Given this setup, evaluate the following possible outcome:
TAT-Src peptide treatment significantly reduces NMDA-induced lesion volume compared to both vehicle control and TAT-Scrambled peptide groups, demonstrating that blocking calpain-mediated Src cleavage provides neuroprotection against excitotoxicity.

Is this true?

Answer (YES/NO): NO